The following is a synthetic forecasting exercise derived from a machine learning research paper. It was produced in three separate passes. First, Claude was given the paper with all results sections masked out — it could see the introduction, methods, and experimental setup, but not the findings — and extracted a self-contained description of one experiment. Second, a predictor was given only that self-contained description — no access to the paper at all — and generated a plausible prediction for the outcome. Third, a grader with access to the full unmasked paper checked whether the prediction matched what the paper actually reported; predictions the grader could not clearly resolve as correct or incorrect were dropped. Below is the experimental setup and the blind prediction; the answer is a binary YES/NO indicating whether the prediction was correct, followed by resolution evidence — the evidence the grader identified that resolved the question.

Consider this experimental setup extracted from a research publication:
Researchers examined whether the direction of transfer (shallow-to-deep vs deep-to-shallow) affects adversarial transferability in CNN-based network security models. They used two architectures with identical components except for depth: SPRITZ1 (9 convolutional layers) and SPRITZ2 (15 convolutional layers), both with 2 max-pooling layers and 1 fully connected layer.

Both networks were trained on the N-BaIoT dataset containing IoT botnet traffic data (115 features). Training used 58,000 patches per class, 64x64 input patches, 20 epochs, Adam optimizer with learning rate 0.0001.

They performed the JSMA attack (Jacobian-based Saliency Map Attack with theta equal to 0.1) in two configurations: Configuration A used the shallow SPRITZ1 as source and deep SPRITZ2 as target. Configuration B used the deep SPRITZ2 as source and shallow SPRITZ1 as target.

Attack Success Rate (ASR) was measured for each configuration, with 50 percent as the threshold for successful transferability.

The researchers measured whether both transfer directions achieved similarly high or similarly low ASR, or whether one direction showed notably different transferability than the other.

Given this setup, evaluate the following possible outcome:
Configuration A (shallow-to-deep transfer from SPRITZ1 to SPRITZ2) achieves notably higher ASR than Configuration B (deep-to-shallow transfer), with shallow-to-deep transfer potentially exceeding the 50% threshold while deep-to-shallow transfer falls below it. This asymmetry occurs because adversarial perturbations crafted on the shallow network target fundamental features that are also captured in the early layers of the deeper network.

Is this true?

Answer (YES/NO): NO